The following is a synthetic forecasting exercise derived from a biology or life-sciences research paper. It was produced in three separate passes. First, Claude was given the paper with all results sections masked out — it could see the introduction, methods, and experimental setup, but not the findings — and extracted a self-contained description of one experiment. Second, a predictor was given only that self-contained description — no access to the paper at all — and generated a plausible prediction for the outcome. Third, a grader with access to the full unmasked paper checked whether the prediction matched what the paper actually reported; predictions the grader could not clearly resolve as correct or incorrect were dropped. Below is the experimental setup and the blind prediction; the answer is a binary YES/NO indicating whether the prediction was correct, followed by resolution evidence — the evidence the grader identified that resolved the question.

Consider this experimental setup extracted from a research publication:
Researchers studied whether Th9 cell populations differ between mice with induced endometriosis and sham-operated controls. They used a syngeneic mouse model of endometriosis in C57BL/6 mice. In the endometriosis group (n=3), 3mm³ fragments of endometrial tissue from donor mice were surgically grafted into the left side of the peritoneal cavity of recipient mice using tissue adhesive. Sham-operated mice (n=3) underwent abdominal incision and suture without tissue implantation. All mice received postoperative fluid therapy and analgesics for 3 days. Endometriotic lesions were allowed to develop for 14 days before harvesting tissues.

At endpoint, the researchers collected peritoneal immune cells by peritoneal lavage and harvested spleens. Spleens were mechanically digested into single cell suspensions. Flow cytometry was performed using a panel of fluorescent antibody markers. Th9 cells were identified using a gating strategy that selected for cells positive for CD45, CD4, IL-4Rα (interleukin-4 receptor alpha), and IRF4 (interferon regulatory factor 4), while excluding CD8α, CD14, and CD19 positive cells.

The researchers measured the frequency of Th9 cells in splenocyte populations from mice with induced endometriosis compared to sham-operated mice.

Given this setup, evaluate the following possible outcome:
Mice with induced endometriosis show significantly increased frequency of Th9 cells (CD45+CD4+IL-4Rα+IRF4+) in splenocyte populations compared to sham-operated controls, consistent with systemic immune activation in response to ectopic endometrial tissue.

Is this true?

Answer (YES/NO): NO